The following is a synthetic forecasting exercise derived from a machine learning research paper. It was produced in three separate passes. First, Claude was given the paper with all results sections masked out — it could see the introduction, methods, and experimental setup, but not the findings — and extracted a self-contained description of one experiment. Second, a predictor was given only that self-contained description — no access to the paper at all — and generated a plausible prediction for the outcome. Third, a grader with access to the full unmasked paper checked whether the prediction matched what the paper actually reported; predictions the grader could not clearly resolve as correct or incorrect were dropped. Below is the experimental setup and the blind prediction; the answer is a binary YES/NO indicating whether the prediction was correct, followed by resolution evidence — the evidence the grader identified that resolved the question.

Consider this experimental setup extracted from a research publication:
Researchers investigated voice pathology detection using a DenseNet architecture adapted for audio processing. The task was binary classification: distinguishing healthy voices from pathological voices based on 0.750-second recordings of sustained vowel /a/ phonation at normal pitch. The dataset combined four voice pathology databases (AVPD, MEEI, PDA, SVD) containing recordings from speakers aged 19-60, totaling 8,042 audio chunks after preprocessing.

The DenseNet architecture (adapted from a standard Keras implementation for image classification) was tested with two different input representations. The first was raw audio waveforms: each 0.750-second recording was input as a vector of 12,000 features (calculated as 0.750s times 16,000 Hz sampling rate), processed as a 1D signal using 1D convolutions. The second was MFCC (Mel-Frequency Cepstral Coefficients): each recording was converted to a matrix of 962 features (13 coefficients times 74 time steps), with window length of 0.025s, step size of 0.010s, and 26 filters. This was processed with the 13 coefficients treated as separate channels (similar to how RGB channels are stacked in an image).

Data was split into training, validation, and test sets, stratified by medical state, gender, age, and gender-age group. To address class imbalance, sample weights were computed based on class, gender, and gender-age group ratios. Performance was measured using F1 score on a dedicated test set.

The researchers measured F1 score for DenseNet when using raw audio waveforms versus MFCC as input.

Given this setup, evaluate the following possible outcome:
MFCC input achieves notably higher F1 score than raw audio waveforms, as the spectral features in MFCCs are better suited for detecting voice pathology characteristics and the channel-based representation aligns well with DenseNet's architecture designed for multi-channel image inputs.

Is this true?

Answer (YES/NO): YES